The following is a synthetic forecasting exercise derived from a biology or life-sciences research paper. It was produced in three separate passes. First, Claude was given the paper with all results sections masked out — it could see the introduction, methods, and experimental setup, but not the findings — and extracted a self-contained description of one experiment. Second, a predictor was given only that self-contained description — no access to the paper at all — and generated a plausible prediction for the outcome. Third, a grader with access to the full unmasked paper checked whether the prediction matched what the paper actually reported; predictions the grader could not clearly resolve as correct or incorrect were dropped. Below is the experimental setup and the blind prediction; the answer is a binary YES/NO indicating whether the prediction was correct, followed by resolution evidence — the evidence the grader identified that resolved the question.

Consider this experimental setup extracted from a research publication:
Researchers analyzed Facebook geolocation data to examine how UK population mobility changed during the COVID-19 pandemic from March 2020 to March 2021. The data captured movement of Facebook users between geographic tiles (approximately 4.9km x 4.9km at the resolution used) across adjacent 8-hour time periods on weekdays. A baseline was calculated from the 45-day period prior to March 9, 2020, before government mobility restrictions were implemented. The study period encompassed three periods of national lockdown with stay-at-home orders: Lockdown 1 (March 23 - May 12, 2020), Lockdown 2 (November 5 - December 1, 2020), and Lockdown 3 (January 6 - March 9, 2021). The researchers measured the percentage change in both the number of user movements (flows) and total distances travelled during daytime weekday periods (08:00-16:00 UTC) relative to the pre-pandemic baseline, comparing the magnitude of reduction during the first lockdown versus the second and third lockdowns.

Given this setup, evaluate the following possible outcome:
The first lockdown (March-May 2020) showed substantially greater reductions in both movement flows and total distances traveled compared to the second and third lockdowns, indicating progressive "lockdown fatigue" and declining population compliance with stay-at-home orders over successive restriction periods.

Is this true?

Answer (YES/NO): NO